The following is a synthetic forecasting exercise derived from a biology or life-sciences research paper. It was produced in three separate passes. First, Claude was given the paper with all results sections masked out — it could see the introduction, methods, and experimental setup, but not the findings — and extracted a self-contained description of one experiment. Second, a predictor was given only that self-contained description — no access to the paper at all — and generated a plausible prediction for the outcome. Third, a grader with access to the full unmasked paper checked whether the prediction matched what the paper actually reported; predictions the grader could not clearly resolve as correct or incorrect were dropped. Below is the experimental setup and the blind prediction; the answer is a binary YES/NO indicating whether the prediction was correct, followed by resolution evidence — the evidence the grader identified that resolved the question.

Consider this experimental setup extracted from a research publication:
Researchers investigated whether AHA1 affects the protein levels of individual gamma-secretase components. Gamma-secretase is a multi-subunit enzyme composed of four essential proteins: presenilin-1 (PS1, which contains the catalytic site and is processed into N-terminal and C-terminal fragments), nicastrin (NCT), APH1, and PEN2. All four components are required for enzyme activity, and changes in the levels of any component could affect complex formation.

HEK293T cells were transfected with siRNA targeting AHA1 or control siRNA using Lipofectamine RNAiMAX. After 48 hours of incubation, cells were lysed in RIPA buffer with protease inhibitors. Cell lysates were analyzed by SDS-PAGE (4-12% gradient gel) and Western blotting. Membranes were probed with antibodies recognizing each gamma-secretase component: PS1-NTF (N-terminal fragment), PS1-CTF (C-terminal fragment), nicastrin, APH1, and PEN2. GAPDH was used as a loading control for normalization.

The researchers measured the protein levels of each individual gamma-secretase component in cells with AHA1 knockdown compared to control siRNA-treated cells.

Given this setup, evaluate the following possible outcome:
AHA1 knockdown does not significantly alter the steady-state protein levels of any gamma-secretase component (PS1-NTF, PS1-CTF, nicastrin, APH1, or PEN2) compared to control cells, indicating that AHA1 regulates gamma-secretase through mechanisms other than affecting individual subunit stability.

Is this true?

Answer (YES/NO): NO